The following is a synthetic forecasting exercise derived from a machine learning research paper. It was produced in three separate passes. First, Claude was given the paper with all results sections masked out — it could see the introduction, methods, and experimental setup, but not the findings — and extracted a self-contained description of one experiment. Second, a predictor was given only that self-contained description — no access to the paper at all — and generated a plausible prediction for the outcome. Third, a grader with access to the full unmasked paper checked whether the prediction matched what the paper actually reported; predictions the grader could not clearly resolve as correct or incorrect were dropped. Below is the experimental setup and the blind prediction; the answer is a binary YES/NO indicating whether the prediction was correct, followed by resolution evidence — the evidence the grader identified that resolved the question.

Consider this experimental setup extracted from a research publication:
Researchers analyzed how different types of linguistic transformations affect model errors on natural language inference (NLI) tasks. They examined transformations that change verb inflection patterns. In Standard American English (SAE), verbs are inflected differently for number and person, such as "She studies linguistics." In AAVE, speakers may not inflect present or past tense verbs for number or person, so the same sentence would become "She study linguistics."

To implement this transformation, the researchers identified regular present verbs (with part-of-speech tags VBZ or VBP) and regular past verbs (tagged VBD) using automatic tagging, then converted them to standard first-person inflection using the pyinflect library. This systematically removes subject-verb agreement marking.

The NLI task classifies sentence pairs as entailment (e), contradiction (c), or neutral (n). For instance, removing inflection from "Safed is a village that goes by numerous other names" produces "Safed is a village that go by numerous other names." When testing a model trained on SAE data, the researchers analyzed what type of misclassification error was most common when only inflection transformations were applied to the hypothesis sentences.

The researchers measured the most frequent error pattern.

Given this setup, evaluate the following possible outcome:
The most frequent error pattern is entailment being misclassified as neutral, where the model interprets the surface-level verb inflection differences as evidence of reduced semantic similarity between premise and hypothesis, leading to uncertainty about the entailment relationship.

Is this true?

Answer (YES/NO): YES